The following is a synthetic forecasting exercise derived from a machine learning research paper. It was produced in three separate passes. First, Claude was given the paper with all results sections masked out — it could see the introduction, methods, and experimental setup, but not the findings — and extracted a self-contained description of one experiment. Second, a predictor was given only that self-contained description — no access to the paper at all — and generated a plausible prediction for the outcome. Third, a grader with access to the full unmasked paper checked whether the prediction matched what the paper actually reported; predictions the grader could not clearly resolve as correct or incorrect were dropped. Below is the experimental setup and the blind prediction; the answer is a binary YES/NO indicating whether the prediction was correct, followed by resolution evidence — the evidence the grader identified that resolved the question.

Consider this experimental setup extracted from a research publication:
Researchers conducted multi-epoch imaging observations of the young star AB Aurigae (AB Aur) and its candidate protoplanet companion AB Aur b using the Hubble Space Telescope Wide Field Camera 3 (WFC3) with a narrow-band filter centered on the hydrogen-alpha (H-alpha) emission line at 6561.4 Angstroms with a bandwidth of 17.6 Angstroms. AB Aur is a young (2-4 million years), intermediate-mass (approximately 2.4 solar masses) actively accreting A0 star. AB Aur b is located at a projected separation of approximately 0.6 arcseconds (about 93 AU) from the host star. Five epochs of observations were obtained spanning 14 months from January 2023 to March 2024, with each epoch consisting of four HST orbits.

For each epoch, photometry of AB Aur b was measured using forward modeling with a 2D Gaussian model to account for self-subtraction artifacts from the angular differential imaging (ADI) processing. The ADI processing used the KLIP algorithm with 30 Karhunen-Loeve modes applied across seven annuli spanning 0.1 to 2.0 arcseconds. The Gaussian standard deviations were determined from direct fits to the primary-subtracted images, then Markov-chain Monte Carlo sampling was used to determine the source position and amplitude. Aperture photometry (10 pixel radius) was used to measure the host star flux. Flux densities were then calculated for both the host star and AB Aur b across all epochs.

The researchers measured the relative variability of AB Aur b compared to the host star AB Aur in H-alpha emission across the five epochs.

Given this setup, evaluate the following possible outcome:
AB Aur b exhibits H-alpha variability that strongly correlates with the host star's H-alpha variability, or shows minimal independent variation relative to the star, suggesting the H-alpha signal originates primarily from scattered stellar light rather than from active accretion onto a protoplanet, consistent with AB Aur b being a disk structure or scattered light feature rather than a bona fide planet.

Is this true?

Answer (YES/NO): NO